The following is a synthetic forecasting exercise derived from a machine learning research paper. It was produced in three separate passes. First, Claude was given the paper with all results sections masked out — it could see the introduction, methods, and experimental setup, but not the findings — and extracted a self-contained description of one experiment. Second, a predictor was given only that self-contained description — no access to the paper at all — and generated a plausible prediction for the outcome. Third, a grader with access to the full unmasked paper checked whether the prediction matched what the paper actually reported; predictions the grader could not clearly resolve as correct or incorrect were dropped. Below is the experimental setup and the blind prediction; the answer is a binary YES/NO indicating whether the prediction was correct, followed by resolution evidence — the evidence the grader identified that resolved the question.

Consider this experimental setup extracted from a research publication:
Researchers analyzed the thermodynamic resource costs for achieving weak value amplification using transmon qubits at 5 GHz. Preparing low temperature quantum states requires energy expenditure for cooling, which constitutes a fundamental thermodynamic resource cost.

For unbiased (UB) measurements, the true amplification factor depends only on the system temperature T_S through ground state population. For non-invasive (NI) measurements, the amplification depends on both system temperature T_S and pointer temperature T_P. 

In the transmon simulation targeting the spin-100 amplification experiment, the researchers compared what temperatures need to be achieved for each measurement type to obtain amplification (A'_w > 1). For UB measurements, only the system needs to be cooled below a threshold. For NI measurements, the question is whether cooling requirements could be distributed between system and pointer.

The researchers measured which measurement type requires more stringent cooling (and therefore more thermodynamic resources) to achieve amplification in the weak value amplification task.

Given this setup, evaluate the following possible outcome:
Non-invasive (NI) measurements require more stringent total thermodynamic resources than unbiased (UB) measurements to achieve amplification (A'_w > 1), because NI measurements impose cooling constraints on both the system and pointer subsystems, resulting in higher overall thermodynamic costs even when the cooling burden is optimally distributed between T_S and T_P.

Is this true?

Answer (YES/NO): YES